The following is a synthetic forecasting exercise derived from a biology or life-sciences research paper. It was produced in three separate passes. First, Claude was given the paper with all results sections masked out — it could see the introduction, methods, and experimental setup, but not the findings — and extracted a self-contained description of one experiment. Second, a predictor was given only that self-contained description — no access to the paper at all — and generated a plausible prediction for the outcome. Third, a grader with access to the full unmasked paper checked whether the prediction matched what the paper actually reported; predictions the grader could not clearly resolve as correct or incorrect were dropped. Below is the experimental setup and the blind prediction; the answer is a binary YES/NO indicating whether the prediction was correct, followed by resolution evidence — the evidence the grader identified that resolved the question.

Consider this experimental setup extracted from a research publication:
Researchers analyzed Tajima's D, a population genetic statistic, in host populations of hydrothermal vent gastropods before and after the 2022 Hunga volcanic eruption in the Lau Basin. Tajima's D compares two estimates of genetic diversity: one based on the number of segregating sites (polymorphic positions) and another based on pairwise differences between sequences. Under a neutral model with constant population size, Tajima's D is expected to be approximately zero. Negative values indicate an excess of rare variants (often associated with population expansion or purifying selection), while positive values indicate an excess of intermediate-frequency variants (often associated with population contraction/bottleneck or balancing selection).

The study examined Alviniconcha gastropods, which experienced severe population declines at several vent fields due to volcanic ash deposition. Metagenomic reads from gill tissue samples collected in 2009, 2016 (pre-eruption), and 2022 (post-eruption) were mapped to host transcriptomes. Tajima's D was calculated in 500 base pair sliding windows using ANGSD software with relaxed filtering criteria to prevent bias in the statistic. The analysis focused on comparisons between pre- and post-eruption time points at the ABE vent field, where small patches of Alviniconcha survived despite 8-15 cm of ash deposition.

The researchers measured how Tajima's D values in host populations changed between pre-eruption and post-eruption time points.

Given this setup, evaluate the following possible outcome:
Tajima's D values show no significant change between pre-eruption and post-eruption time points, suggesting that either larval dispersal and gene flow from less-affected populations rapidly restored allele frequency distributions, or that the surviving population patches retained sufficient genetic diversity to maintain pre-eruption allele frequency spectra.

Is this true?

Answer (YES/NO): NO